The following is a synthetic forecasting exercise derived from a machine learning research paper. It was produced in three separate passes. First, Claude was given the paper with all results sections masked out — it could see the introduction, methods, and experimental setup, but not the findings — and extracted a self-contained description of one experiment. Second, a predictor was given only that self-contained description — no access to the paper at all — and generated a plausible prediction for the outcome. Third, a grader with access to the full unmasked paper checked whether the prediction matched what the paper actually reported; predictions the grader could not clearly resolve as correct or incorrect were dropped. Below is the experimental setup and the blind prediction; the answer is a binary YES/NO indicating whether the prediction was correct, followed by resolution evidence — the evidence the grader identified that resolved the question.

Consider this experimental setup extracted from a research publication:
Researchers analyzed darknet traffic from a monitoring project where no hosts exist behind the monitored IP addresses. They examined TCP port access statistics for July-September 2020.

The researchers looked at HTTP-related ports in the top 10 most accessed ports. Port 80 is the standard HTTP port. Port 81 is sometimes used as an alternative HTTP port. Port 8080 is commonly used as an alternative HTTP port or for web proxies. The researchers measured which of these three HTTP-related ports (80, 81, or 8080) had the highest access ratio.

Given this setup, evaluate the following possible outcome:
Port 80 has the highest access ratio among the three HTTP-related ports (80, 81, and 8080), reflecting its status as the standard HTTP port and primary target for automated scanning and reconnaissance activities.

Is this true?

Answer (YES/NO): YES